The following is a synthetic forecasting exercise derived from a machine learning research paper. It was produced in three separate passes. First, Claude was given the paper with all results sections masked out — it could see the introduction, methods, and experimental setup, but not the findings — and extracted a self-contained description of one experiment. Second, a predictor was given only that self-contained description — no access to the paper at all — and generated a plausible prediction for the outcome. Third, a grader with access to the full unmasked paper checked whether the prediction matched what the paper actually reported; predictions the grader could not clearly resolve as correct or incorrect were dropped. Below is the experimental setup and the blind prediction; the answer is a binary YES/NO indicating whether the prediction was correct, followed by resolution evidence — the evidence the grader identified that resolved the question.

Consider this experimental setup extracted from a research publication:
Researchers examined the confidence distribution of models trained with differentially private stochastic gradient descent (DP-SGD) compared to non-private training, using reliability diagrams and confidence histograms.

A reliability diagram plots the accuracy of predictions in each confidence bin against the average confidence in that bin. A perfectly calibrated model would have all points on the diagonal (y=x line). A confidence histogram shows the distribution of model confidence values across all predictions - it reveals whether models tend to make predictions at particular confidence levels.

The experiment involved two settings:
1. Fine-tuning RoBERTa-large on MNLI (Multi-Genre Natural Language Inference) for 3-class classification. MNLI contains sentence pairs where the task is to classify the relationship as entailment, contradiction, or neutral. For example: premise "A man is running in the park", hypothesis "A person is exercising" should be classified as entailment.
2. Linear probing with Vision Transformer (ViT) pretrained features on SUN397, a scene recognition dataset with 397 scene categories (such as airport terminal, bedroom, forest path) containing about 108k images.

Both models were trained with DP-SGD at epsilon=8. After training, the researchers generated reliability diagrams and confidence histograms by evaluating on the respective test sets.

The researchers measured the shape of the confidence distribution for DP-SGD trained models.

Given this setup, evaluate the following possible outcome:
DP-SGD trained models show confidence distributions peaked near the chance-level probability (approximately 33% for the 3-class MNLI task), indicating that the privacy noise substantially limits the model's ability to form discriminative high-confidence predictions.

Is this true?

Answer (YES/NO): NO